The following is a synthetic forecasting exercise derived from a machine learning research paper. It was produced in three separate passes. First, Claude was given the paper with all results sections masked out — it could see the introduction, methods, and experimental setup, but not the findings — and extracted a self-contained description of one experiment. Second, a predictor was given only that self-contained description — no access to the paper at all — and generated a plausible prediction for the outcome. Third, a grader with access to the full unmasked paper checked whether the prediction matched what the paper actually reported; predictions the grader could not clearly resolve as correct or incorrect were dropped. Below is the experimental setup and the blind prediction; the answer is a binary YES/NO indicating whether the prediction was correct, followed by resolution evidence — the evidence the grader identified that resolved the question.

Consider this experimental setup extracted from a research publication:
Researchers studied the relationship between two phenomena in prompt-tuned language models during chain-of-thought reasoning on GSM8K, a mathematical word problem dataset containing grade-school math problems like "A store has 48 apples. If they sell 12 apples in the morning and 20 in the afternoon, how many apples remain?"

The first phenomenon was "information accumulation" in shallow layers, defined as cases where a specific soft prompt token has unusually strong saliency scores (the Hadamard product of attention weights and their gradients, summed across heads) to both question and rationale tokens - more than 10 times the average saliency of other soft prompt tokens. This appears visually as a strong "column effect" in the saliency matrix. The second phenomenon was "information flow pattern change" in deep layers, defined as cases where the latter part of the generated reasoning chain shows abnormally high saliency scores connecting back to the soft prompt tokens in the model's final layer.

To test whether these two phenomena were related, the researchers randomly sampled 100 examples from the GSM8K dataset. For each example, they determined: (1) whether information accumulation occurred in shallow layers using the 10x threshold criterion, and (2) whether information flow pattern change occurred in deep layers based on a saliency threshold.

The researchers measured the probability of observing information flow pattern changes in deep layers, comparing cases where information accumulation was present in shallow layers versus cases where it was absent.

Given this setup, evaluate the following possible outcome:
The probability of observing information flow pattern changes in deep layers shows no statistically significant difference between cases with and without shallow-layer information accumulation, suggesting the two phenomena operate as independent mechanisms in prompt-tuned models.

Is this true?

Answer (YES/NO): NO